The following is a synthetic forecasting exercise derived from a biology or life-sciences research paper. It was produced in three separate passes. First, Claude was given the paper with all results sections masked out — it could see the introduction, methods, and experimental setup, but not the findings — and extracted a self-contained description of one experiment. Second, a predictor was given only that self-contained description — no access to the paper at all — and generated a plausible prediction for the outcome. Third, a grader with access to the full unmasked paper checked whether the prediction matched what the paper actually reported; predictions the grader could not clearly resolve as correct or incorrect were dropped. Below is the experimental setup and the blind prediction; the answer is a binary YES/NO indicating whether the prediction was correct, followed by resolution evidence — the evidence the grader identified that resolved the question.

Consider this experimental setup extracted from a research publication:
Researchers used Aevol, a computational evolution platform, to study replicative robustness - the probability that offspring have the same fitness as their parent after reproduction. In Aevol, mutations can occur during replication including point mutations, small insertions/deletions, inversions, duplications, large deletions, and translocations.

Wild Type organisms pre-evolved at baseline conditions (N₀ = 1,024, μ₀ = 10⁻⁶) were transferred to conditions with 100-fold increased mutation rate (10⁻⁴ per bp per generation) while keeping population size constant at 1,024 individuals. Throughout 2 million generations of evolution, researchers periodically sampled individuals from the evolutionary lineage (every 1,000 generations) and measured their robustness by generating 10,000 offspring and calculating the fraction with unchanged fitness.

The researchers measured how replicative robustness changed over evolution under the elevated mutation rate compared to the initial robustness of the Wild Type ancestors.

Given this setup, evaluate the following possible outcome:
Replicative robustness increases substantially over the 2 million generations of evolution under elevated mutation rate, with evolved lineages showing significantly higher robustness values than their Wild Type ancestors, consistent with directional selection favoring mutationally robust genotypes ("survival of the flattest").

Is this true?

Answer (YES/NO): NO